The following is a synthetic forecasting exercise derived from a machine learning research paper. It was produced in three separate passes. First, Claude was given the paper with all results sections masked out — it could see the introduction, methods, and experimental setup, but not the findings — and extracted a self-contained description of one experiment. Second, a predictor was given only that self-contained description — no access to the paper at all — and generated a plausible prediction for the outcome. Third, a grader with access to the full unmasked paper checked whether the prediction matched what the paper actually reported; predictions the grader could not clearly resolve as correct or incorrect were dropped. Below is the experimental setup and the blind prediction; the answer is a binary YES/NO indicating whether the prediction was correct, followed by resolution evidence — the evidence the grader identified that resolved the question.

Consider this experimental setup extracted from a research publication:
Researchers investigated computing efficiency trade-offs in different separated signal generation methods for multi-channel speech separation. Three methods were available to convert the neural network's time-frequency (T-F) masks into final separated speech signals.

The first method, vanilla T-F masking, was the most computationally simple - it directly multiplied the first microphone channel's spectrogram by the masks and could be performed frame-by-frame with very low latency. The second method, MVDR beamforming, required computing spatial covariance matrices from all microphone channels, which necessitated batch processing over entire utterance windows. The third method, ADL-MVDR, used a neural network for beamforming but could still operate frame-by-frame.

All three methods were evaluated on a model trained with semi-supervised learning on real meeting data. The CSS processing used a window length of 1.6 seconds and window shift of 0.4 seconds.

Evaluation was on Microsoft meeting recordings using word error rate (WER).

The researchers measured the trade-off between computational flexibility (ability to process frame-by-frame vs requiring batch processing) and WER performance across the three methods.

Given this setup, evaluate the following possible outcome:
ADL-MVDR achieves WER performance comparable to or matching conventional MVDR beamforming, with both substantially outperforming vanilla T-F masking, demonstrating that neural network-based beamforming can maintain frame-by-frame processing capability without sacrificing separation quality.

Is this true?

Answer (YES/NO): YES